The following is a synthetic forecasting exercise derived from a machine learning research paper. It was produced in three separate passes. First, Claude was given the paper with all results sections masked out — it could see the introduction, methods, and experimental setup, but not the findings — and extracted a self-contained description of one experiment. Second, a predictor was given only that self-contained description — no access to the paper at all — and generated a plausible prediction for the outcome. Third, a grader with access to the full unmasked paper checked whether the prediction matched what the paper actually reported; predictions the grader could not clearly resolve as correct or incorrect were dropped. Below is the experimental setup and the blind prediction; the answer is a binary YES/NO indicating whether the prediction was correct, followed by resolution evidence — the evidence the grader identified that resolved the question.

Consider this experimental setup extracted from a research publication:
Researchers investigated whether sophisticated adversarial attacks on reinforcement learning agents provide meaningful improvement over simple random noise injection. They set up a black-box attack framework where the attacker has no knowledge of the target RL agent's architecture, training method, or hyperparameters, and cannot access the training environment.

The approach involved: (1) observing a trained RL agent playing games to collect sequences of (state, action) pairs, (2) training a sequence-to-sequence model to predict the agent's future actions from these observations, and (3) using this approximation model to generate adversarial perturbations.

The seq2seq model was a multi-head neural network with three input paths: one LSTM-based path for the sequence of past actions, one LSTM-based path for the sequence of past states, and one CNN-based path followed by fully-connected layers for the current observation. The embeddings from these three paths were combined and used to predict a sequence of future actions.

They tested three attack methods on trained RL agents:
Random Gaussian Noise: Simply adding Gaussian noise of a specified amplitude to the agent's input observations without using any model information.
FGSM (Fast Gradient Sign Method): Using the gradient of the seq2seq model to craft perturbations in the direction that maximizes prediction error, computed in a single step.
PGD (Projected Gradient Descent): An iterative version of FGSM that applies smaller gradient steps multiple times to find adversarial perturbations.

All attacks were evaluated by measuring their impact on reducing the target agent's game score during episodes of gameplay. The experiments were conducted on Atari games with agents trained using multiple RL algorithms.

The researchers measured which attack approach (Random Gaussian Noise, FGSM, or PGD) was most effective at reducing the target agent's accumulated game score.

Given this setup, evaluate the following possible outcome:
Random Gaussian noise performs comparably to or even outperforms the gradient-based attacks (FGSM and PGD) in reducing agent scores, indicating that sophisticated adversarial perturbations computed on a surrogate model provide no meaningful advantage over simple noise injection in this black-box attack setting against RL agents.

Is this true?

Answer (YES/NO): YES